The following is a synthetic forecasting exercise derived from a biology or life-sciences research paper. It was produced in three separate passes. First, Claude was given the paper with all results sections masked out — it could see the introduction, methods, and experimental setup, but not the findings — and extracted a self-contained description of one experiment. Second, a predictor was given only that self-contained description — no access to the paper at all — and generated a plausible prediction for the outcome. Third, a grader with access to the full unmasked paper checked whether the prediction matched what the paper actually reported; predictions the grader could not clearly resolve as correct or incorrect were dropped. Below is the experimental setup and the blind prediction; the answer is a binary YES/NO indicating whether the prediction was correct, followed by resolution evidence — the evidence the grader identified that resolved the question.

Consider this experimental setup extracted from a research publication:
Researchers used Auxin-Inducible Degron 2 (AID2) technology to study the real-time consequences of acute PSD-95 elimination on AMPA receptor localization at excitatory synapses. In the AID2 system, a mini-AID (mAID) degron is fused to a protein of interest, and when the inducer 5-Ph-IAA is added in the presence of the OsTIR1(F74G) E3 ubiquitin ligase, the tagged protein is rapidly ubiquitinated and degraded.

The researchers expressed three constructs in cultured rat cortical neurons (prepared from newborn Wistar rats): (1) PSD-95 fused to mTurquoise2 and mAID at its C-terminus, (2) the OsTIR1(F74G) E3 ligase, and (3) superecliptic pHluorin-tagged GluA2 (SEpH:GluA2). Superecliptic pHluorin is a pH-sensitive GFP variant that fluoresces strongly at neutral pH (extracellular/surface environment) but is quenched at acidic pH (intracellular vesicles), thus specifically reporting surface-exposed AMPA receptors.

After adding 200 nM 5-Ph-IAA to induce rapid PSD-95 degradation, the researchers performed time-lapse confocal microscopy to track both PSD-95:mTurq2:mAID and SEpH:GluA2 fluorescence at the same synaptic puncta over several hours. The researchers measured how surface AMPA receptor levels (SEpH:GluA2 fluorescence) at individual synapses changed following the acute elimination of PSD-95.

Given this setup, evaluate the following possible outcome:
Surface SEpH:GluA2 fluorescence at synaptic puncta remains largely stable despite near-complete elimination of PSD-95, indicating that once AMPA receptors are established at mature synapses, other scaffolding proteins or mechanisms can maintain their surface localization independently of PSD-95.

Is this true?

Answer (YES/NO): NO